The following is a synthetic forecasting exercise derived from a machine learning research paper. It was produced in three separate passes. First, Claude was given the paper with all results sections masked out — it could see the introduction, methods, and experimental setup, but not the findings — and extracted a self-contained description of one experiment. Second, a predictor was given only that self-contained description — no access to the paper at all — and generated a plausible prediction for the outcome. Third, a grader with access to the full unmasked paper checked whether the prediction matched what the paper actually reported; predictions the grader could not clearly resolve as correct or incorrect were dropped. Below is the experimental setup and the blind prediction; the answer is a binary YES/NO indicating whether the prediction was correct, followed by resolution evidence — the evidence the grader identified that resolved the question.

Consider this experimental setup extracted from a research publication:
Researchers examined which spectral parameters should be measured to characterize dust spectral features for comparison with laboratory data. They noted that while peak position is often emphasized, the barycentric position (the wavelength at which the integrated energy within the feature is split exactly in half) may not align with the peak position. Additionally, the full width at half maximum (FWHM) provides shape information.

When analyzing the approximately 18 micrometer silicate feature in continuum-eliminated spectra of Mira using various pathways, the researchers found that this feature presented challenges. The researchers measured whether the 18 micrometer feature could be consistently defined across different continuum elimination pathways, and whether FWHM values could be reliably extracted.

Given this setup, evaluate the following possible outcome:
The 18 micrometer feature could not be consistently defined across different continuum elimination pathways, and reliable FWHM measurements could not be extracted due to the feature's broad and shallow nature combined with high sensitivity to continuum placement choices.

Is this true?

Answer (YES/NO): YES